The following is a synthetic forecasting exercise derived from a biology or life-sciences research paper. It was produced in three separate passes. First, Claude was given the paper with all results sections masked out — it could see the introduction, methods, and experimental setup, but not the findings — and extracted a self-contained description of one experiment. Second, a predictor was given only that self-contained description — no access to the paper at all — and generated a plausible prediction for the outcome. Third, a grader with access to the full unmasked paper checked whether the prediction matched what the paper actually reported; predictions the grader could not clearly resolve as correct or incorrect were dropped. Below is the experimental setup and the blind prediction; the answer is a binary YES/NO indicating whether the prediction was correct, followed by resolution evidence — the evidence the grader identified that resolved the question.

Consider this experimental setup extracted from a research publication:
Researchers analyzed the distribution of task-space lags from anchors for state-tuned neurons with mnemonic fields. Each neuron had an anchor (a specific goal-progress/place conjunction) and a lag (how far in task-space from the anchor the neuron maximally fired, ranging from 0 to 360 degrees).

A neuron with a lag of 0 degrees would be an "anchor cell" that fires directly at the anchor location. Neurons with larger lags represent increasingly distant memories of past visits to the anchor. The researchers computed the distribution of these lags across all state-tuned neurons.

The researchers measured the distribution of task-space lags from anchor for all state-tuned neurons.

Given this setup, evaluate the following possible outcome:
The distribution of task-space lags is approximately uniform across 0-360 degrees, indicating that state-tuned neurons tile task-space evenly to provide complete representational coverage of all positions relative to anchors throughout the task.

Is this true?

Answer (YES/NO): NO